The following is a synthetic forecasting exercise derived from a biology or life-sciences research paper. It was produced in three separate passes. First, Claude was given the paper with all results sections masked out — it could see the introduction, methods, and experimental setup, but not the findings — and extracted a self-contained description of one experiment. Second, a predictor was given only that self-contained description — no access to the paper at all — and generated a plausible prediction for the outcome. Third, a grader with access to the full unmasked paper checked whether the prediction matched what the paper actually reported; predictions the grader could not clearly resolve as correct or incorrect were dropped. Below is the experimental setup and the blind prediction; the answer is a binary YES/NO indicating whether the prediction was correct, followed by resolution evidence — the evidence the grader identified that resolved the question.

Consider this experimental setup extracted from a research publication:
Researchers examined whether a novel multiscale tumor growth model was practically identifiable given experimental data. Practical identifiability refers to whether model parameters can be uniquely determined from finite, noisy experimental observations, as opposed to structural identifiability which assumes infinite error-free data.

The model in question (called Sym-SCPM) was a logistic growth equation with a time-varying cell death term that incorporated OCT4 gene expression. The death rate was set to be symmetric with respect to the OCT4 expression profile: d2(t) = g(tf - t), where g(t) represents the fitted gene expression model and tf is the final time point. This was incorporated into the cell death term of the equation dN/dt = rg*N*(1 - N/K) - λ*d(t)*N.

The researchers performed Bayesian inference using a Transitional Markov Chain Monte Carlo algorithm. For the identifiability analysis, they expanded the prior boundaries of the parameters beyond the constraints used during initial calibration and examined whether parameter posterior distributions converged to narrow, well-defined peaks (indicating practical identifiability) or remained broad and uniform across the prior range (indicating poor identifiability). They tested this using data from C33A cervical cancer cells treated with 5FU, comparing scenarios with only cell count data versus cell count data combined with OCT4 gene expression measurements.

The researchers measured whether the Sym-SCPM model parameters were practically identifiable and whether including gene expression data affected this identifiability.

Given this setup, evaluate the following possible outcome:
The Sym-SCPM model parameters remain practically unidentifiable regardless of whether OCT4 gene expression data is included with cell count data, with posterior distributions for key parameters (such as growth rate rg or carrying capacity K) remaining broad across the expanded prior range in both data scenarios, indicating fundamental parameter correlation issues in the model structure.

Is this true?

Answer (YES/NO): NO